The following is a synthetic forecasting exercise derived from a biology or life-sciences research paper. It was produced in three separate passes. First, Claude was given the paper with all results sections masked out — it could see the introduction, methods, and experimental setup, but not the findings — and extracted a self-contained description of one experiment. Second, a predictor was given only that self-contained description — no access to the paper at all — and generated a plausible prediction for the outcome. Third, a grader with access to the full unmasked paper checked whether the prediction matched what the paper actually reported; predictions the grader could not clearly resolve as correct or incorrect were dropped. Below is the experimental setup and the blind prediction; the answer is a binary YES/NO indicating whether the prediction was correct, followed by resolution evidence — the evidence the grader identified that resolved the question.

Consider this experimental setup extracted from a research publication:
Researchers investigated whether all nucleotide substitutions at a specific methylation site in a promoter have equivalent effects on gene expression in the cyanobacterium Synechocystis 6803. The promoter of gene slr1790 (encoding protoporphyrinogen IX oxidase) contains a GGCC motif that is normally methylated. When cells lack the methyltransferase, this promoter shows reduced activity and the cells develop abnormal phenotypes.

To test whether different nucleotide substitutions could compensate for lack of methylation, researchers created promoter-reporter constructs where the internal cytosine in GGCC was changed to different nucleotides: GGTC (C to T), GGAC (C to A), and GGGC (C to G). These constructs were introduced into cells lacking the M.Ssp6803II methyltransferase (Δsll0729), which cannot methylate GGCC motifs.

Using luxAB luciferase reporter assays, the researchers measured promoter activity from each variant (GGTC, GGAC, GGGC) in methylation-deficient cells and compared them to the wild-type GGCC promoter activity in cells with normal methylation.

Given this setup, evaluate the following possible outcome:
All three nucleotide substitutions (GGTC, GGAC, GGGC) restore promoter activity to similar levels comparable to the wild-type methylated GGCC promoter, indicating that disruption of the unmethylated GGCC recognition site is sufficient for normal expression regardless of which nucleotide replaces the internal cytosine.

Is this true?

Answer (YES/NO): NO